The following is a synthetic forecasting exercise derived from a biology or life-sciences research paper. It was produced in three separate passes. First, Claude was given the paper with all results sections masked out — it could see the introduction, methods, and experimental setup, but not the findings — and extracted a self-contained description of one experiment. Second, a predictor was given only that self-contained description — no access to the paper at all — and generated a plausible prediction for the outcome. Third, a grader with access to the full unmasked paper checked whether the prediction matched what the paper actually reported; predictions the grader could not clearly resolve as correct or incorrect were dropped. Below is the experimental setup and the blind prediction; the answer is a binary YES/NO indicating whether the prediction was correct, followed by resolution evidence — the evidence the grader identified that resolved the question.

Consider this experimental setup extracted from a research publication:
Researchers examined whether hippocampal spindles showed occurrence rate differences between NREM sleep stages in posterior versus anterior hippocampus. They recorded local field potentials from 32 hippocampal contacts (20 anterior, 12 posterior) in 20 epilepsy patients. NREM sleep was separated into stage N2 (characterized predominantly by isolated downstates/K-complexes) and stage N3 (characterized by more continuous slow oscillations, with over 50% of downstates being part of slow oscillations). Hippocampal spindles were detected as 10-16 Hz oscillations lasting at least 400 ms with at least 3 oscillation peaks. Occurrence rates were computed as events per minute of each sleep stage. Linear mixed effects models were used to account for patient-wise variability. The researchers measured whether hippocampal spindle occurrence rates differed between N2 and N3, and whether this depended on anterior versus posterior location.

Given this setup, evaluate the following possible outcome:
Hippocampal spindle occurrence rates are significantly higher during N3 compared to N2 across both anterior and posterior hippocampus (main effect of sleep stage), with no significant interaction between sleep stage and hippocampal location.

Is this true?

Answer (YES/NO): NO